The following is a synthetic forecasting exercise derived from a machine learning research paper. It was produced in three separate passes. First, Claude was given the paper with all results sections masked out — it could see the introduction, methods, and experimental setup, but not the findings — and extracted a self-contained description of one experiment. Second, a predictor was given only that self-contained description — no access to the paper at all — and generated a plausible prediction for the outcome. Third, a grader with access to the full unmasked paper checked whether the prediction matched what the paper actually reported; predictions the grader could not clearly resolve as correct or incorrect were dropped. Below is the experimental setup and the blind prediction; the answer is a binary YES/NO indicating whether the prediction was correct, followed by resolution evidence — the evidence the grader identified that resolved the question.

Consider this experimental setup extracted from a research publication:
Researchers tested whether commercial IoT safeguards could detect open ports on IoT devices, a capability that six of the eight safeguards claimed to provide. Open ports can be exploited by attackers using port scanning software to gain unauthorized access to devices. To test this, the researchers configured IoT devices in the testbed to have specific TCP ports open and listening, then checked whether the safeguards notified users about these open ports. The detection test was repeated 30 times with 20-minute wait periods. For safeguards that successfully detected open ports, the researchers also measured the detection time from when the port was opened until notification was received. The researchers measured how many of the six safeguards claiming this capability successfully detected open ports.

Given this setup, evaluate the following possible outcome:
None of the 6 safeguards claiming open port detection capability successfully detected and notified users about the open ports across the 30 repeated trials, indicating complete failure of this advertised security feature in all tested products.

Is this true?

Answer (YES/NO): NO